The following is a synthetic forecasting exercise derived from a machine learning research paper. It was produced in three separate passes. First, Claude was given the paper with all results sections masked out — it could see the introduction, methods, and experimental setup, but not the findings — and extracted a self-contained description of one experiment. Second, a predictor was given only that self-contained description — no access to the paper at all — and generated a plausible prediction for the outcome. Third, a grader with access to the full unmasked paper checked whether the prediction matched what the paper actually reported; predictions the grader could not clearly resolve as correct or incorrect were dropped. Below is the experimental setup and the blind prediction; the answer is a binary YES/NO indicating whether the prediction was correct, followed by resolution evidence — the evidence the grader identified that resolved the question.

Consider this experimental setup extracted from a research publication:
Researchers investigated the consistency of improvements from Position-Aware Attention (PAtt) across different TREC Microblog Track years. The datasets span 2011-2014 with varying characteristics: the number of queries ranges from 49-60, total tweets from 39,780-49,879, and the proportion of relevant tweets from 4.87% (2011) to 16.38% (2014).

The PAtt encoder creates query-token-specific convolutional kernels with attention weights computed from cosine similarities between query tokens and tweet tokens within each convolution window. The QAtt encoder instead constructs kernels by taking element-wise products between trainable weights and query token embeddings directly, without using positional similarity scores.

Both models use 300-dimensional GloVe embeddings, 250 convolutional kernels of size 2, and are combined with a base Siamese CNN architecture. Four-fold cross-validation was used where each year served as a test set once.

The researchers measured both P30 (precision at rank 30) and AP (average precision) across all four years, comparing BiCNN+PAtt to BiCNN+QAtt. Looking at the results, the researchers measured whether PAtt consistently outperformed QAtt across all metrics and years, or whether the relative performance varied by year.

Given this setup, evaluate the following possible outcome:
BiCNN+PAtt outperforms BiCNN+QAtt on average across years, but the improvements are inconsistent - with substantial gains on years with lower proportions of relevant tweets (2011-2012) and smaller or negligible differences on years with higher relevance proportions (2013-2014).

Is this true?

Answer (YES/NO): NO